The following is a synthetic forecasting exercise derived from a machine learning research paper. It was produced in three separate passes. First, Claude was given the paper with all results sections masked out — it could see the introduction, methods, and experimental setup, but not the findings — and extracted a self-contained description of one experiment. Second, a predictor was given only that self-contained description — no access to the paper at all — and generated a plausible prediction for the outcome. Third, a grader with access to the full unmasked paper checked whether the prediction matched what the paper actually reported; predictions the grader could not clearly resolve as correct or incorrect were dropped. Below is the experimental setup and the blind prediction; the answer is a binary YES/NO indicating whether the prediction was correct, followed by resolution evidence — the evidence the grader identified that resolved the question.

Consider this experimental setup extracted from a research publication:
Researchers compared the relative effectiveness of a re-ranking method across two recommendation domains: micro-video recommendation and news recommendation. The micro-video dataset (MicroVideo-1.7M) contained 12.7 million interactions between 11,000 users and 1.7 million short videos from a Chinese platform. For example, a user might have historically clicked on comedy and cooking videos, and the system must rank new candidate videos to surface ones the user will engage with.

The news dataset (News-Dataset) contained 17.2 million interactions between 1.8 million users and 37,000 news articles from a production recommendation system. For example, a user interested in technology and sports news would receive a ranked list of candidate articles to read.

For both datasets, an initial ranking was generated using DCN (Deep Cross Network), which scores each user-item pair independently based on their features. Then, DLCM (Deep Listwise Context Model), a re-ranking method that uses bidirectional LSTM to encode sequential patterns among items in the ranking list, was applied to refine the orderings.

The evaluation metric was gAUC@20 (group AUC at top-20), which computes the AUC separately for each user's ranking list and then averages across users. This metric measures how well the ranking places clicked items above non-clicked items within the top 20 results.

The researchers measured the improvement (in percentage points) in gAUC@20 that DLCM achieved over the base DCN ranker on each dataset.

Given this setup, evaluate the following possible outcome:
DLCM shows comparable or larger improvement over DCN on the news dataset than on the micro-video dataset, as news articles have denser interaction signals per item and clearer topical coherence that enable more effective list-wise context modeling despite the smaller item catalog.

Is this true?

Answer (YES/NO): NO